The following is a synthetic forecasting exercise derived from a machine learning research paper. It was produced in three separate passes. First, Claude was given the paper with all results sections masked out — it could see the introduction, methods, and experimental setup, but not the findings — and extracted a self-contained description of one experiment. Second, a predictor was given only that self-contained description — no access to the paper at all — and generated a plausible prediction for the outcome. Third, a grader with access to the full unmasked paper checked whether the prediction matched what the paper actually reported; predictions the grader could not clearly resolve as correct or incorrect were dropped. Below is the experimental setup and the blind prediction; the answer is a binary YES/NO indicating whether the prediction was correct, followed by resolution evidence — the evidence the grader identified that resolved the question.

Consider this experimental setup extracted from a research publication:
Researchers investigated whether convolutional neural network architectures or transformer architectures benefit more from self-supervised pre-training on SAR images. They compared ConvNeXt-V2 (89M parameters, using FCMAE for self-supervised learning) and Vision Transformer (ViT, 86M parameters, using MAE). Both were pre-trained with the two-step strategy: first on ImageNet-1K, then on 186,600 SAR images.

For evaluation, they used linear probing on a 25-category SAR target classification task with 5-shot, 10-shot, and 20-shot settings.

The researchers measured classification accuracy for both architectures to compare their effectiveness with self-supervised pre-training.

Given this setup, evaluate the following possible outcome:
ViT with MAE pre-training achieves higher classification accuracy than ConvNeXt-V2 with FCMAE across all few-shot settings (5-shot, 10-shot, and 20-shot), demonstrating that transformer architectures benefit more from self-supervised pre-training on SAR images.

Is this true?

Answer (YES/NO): YES